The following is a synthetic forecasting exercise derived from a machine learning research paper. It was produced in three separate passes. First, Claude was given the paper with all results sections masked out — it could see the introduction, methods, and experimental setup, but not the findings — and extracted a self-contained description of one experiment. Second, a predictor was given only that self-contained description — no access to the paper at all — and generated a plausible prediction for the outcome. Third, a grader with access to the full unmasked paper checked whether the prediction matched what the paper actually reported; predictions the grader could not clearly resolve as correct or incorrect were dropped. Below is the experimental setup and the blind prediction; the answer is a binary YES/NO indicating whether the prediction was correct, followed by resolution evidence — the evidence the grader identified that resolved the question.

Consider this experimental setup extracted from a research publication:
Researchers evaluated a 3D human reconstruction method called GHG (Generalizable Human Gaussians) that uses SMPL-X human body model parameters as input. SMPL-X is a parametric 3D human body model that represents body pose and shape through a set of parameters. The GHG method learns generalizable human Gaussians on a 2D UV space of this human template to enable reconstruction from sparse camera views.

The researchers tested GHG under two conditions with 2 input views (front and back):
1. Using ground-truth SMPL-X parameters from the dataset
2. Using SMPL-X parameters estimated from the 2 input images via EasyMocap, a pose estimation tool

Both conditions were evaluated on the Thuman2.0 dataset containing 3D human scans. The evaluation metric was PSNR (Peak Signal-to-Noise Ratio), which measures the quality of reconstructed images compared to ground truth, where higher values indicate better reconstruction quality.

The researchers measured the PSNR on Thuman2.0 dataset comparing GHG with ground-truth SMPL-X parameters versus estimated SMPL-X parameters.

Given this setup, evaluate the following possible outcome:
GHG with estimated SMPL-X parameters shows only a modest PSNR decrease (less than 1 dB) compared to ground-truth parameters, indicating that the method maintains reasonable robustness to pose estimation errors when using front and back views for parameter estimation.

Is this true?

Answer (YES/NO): NO